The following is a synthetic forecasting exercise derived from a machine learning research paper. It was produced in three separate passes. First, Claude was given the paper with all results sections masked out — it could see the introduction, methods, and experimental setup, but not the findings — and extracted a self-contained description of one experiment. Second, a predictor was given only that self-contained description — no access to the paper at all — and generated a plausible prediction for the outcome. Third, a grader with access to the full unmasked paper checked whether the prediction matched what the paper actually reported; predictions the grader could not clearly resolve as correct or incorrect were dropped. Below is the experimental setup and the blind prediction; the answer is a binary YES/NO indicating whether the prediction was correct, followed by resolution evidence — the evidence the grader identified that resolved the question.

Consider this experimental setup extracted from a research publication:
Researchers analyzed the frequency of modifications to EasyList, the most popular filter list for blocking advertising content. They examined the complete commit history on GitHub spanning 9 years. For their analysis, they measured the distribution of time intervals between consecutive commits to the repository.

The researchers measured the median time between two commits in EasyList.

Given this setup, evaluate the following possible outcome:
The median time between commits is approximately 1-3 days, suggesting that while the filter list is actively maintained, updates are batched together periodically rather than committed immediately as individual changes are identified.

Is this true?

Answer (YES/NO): NO